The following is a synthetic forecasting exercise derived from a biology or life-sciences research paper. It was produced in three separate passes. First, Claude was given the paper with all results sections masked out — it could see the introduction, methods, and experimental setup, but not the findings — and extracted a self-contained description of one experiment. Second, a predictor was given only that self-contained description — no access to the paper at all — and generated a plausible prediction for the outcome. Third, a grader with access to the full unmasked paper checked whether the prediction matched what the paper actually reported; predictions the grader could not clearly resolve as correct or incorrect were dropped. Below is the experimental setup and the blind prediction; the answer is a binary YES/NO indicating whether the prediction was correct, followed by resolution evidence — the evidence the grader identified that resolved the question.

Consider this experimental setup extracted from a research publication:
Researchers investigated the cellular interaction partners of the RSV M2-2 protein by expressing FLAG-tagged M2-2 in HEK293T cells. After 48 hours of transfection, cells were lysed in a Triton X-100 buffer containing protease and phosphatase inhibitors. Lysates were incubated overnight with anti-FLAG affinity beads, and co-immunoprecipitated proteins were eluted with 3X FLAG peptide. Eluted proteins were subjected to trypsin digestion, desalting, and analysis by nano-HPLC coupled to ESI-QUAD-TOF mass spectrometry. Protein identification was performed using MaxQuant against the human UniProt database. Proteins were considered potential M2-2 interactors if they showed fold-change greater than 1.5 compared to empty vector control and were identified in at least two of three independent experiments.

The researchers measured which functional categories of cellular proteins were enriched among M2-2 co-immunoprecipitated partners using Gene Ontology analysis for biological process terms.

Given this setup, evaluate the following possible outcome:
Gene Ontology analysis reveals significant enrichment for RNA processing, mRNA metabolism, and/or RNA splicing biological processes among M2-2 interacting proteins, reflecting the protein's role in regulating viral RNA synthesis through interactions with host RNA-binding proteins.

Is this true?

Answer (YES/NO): YES